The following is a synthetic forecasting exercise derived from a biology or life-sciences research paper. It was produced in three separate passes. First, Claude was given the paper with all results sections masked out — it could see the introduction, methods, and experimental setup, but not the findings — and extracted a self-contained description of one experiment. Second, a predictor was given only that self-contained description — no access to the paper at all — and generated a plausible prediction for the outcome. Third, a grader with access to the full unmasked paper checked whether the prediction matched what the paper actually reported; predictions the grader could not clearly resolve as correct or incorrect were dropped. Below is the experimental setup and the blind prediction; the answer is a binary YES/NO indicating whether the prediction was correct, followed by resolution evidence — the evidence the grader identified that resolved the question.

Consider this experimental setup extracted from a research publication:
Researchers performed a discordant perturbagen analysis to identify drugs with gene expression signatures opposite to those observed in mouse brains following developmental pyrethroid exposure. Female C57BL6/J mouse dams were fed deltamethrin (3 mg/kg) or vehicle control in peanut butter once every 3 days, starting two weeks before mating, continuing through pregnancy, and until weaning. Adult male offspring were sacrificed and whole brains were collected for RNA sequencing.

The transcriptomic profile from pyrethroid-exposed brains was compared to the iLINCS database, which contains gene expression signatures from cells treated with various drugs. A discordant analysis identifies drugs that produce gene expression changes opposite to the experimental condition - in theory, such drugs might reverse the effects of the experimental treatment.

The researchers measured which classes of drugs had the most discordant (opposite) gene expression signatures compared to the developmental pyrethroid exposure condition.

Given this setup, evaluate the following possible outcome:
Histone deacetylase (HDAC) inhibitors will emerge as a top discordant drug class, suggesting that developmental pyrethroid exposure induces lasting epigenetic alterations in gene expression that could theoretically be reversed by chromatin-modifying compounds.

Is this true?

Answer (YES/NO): NO